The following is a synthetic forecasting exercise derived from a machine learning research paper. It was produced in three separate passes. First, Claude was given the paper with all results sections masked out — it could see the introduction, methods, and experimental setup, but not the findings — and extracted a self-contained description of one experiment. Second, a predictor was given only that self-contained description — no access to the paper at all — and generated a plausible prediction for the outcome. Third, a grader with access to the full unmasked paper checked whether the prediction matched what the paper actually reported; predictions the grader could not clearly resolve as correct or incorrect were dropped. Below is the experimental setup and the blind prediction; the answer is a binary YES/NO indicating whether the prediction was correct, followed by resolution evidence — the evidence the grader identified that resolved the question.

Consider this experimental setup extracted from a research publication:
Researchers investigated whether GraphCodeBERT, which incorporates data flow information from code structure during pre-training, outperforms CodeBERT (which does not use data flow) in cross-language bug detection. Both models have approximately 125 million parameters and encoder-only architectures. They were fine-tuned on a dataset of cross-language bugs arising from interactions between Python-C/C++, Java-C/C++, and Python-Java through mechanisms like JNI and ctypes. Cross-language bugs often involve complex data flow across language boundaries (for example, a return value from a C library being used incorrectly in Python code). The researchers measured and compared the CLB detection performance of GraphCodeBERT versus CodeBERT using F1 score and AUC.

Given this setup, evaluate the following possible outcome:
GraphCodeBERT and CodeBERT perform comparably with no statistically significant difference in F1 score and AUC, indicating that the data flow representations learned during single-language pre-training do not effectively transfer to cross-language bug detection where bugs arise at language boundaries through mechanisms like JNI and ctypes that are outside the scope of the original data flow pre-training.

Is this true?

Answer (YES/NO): NO